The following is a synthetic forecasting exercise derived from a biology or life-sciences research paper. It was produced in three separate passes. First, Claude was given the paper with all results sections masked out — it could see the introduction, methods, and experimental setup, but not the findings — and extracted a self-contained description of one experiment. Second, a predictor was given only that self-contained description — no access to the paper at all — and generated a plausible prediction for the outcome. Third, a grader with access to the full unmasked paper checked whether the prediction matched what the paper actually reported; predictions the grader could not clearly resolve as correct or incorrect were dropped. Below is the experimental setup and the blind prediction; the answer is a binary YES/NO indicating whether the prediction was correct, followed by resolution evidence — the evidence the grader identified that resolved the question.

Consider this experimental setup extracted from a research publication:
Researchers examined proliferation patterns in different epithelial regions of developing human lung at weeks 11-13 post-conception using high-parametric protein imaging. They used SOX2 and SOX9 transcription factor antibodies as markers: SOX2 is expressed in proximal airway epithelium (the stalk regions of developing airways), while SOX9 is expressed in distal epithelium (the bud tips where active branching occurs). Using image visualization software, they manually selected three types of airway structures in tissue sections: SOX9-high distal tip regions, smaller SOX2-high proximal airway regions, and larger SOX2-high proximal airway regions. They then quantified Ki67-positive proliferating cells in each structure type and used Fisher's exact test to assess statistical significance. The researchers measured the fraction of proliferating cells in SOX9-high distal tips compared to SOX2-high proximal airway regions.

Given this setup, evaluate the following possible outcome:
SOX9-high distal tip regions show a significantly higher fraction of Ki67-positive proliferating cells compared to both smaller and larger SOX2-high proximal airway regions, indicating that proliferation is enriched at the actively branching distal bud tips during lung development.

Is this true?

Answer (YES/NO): YES